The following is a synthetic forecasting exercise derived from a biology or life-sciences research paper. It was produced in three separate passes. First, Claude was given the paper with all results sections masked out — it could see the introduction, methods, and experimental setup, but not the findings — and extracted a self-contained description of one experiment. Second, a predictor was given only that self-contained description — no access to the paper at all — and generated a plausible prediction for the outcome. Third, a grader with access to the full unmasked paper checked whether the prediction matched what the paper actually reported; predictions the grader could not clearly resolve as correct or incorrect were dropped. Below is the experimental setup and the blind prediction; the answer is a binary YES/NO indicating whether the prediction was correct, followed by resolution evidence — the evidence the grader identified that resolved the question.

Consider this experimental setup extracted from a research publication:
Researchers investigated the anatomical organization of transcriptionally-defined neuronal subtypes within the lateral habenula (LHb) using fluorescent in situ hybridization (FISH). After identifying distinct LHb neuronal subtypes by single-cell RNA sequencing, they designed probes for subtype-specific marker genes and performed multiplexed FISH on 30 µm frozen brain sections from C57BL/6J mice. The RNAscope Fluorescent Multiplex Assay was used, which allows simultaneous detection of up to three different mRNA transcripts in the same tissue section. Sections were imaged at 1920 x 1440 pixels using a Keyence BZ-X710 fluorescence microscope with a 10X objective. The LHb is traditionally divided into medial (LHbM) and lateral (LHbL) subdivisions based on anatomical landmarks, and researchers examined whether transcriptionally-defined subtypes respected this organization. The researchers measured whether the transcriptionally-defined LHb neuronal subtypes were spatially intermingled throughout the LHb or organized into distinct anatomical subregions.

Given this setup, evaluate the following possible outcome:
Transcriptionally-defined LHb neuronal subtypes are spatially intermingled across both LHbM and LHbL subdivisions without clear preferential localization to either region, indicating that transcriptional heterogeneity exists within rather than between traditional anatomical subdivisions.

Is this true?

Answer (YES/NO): NO